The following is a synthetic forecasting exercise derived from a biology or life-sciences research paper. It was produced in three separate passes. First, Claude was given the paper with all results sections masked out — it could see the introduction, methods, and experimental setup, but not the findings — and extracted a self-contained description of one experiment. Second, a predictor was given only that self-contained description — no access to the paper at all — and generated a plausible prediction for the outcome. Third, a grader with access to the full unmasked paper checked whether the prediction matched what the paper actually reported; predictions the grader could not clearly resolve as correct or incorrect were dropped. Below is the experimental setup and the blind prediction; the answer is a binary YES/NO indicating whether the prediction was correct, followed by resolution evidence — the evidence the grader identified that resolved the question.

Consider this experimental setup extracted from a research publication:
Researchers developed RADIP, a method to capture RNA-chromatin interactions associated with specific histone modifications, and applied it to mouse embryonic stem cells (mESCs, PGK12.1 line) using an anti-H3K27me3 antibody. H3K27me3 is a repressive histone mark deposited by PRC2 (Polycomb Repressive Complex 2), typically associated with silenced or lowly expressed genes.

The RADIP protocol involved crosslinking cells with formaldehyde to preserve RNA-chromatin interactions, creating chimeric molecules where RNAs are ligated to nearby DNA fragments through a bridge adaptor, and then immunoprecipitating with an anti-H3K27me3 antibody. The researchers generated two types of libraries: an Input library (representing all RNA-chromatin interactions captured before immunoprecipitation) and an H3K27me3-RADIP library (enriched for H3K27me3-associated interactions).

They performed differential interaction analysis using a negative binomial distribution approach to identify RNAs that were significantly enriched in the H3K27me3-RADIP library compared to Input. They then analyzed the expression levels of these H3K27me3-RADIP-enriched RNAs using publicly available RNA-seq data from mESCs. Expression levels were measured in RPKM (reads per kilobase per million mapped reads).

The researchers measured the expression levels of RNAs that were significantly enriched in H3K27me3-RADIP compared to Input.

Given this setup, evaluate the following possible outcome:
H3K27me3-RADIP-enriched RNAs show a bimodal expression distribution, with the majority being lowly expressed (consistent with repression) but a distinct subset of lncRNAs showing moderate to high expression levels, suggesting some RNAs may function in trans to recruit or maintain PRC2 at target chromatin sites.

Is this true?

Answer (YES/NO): NO